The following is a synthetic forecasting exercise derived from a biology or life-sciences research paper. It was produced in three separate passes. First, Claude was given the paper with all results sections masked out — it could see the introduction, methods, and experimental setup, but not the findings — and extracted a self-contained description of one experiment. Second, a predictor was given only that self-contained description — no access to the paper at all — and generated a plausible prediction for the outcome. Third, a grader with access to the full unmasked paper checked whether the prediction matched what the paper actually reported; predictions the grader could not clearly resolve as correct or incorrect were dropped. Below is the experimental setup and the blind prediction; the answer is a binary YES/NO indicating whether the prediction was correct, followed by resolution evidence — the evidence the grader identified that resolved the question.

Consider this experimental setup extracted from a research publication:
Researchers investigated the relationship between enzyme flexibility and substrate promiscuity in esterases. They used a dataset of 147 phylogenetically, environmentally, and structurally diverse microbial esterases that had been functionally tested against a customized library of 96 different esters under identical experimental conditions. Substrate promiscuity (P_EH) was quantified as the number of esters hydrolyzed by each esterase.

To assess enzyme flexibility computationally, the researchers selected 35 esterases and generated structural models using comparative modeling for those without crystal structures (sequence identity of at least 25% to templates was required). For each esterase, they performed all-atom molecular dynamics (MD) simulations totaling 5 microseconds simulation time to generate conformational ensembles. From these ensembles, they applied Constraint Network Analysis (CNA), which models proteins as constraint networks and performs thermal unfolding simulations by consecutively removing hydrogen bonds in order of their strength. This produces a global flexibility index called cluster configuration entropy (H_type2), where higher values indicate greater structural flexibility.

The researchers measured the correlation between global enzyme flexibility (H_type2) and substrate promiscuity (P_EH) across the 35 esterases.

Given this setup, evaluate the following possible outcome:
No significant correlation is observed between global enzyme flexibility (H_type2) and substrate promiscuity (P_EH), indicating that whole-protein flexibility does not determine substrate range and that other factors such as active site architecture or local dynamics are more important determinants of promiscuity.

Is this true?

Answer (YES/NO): NO